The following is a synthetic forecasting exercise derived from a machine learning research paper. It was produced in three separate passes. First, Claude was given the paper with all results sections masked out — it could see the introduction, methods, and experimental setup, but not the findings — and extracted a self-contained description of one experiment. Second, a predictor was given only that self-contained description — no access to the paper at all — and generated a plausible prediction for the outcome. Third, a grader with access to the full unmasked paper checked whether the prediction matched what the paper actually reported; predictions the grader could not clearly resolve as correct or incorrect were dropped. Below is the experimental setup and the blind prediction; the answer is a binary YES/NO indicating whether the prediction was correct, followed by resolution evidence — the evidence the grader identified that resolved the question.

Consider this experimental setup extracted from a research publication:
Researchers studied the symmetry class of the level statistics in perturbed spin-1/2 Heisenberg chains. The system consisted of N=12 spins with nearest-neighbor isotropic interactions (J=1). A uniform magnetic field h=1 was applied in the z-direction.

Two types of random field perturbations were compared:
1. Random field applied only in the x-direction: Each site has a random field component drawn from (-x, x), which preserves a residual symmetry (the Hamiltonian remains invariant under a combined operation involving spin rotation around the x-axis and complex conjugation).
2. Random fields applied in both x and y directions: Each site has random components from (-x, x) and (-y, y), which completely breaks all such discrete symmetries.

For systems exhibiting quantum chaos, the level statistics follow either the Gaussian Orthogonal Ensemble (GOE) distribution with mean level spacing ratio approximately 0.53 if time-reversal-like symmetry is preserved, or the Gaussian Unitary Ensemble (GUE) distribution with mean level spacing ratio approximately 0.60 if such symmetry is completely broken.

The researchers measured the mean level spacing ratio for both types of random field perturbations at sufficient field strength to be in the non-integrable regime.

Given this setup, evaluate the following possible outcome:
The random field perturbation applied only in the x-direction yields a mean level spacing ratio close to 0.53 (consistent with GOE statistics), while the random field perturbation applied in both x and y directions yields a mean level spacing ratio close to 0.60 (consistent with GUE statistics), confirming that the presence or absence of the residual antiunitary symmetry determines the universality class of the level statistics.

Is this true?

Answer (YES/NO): YES